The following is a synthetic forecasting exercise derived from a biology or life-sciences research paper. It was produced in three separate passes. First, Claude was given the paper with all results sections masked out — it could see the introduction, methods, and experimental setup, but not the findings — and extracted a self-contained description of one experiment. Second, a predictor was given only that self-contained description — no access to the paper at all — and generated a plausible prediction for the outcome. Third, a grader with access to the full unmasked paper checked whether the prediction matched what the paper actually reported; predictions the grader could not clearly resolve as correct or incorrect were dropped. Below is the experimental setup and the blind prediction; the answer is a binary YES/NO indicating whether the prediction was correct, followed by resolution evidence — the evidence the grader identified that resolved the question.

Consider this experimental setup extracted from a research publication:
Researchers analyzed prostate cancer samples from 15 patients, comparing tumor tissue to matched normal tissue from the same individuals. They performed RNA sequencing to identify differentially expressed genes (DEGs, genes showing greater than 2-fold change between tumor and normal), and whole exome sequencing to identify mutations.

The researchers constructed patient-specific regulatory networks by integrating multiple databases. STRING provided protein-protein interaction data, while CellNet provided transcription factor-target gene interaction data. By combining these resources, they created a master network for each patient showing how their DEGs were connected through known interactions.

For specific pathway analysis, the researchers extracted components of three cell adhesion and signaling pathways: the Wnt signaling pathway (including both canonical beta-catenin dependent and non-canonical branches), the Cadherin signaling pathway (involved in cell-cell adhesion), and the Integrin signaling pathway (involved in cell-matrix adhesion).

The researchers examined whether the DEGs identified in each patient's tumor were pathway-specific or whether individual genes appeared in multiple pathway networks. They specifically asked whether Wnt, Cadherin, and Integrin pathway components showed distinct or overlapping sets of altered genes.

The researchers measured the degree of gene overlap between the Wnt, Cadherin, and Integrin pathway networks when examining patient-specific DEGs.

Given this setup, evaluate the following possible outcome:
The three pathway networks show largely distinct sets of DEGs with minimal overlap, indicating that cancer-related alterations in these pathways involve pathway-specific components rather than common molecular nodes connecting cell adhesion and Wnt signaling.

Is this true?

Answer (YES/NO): NO